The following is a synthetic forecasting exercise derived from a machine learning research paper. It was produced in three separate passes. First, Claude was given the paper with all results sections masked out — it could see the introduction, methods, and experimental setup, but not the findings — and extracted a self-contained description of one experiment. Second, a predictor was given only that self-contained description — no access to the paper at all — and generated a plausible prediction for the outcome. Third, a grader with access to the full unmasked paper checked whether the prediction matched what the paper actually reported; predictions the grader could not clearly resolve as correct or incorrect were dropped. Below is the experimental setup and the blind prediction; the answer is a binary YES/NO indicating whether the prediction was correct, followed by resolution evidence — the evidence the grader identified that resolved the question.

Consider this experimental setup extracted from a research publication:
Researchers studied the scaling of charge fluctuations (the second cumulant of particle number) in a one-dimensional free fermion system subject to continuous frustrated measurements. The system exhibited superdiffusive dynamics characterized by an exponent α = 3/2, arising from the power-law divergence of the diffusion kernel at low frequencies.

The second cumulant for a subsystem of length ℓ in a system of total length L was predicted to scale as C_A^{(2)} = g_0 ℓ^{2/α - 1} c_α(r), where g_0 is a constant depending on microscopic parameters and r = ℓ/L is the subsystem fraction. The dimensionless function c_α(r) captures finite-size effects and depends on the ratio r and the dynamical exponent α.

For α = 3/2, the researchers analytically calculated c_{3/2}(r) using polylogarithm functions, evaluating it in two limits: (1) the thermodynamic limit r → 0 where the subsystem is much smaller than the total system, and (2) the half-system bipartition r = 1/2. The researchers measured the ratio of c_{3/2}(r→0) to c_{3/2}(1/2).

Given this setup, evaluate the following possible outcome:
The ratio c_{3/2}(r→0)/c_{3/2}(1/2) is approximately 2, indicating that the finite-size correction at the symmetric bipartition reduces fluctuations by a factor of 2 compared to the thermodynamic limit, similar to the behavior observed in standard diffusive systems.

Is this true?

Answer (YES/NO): NO